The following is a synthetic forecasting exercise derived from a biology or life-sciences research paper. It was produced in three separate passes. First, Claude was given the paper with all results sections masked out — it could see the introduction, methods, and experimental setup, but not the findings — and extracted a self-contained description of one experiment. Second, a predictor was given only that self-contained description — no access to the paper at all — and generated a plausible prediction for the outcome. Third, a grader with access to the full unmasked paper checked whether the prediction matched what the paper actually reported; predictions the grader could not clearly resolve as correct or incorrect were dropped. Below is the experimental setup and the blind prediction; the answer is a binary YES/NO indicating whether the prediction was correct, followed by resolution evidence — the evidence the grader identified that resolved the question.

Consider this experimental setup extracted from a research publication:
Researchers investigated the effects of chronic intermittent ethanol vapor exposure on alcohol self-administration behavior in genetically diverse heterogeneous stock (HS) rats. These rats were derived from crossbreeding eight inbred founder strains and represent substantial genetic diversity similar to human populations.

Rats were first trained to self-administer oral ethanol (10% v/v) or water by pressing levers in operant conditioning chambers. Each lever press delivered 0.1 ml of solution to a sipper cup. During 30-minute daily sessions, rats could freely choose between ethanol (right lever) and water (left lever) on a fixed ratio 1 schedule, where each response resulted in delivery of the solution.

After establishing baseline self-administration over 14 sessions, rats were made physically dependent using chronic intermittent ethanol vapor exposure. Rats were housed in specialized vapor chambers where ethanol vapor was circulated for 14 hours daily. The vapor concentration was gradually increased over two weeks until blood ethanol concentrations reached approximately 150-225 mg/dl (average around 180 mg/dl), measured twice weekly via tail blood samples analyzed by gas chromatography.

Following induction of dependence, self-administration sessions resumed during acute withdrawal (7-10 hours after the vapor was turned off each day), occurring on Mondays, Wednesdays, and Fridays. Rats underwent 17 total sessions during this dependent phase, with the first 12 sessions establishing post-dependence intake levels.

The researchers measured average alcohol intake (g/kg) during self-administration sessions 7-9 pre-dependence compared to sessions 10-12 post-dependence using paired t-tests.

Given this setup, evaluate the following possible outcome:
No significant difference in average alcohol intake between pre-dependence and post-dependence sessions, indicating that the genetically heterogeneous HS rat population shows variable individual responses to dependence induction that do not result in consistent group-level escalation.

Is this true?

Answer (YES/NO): NO